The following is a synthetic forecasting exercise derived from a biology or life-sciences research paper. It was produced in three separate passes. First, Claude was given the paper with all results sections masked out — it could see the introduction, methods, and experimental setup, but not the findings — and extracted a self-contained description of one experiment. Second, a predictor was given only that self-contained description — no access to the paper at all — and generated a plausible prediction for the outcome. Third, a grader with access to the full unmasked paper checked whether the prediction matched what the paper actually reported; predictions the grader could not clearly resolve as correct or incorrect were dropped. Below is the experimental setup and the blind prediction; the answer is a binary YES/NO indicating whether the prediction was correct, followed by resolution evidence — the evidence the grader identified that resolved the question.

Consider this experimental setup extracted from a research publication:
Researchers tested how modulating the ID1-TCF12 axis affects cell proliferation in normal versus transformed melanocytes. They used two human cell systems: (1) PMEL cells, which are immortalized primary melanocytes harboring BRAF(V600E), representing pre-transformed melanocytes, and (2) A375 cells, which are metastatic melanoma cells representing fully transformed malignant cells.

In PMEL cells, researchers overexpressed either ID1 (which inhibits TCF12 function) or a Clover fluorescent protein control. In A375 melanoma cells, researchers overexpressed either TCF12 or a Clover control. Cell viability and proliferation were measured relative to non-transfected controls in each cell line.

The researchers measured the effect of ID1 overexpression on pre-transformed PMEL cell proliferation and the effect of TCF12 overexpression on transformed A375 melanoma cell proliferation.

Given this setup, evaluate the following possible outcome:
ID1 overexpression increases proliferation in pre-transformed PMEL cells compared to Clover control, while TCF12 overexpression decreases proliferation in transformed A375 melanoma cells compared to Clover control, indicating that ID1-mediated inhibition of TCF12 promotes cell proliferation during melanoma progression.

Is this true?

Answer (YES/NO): YES